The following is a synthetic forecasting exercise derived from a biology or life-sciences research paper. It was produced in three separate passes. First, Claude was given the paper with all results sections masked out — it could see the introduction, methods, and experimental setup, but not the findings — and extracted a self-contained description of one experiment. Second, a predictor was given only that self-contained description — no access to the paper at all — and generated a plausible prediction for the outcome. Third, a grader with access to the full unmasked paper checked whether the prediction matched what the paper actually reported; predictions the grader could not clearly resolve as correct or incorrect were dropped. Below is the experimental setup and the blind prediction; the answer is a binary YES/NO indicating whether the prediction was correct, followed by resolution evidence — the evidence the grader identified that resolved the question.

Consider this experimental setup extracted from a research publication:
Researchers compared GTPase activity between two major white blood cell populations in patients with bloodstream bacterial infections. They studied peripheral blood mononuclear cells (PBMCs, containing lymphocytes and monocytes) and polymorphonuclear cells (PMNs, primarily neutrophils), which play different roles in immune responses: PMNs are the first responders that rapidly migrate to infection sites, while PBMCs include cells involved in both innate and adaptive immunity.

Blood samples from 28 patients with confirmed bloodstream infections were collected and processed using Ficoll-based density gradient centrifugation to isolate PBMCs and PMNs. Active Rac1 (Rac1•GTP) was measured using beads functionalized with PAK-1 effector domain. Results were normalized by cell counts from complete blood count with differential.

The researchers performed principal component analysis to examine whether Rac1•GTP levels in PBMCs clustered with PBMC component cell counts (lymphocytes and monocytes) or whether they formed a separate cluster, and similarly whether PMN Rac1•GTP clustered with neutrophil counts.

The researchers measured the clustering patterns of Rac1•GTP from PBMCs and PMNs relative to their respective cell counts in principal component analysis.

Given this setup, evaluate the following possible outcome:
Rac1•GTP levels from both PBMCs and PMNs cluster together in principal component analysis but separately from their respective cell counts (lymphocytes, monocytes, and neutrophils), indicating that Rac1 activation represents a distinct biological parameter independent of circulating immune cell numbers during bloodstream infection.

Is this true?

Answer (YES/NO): YES